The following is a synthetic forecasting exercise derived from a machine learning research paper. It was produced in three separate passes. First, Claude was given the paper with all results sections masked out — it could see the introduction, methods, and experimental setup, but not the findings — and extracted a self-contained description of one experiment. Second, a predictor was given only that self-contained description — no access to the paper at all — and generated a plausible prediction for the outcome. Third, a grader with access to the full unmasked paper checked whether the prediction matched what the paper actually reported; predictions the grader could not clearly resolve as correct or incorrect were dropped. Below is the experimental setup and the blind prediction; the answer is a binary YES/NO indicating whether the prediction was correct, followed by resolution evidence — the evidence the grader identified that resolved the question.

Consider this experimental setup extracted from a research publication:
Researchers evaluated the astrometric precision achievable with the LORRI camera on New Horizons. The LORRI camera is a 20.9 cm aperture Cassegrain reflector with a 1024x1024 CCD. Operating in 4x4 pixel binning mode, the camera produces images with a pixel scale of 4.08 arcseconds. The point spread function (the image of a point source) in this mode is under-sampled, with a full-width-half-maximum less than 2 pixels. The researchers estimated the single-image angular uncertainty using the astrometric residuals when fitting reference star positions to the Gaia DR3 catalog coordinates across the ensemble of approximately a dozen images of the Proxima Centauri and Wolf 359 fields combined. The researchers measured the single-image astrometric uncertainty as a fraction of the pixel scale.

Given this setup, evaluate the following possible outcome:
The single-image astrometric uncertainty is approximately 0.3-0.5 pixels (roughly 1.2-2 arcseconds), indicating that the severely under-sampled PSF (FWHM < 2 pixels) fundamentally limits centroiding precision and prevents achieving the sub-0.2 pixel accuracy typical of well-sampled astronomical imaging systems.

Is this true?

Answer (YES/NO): NO